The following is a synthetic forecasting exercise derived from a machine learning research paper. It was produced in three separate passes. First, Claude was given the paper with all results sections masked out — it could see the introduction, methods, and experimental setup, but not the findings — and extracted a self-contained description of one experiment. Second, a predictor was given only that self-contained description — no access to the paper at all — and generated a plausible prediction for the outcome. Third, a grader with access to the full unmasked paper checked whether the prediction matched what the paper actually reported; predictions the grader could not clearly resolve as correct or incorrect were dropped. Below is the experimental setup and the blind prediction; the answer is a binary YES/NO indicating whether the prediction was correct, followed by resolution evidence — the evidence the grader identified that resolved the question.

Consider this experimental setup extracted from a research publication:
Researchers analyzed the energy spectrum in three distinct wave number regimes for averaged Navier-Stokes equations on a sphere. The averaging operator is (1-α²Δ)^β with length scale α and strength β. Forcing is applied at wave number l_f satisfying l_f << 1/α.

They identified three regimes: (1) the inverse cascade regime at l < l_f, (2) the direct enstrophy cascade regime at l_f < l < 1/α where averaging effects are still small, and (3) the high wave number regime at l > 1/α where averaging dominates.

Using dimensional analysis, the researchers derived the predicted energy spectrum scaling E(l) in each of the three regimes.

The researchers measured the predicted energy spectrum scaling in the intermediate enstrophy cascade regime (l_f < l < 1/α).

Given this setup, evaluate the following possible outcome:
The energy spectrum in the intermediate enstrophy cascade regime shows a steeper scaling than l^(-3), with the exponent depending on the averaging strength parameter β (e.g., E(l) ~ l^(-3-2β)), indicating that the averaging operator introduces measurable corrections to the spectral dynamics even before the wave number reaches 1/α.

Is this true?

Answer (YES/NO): NO